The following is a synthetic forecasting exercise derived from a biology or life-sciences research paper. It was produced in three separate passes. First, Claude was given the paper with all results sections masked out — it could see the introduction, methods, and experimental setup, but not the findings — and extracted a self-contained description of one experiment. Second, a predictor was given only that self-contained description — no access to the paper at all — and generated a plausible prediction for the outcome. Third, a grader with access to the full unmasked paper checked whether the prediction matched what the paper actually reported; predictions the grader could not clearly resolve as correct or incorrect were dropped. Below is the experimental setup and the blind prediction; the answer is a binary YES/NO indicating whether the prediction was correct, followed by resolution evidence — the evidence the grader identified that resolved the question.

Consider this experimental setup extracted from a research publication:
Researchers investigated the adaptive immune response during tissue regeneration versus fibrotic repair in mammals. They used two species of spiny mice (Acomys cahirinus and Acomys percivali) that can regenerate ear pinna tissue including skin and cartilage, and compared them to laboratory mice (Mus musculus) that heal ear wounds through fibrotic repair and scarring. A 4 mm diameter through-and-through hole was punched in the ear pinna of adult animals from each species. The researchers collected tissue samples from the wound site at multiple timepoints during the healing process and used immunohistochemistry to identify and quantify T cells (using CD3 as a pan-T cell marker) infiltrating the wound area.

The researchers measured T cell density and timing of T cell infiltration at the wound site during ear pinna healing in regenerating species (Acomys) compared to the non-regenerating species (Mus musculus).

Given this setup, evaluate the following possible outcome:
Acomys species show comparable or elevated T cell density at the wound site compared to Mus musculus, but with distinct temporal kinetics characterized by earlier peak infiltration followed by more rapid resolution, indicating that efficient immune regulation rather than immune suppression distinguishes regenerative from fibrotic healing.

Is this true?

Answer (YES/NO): NO